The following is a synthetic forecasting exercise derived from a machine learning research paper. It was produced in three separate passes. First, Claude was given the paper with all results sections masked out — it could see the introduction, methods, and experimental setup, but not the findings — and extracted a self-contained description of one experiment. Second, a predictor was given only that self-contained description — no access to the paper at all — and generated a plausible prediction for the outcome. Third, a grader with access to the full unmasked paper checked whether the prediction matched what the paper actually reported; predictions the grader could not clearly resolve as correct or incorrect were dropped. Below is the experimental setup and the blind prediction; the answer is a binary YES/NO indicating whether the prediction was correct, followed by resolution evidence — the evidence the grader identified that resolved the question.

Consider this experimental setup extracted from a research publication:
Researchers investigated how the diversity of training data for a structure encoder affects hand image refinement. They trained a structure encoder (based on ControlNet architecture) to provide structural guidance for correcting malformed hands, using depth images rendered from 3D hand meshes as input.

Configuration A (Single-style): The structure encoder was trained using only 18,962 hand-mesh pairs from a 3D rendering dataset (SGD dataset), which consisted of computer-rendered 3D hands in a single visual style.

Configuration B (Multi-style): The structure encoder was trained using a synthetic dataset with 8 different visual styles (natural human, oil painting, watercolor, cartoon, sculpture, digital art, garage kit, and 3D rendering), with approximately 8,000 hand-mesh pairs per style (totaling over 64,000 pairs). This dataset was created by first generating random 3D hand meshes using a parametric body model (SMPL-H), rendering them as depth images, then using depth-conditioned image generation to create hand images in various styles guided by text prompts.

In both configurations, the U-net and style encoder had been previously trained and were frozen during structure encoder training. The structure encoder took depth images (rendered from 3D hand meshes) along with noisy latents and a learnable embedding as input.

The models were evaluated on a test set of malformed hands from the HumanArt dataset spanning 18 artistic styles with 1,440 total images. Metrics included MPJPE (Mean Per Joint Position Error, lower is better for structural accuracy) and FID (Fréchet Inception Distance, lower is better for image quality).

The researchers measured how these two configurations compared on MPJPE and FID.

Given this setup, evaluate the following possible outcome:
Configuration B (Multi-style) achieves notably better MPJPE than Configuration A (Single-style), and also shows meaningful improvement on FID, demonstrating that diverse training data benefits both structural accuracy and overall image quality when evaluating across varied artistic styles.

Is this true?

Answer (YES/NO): NO